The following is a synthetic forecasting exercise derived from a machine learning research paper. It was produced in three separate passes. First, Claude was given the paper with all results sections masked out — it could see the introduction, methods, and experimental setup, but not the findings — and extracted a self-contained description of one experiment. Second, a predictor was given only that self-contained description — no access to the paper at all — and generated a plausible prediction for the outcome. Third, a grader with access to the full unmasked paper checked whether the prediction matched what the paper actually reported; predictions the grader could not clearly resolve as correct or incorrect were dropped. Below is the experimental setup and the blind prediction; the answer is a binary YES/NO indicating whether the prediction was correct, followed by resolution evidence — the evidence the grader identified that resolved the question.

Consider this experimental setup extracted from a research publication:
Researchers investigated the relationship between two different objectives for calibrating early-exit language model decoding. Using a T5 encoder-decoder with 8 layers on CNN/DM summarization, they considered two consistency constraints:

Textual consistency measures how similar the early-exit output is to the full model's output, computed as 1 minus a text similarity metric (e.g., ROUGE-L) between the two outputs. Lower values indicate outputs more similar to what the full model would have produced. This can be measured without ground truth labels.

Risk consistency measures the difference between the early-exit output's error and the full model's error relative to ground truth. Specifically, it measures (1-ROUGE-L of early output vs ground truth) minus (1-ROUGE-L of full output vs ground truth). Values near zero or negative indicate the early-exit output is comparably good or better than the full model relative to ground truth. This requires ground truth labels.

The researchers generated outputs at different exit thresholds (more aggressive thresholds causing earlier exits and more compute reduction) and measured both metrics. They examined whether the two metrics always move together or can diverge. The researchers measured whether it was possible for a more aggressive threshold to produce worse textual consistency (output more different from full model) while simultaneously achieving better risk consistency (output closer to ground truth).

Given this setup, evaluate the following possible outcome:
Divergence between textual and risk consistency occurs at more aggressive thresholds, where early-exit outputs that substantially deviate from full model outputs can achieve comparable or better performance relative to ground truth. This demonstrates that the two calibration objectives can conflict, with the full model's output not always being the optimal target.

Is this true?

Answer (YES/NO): YES